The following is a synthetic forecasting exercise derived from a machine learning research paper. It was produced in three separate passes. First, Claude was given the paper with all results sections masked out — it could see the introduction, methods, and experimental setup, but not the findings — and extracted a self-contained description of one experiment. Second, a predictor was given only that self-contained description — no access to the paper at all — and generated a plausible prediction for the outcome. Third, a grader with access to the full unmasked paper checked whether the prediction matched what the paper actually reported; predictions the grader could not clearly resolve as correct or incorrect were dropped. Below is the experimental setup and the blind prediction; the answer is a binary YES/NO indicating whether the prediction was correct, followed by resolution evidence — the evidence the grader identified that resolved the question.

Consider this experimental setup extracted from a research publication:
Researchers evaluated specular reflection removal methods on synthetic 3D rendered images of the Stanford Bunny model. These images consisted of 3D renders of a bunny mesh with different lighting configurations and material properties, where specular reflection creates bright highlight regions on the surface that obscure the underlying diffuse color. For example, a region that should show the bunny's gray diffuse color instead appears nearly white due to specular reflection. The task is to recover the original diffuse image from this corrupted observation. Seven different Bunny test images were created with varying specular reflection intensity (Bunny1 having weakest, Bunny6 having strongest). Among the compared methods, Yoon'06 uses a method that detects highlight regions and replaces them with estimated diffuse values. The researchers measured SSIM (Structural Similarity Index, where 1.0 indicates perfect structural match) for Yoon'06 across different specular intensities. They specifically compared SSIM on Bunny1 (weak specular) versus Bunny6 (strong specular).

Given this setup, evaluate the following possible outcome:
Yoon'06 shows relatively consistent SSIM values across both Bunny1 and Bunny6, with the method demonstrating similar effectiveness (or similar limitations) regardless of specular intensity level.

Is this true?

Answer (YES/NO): NO